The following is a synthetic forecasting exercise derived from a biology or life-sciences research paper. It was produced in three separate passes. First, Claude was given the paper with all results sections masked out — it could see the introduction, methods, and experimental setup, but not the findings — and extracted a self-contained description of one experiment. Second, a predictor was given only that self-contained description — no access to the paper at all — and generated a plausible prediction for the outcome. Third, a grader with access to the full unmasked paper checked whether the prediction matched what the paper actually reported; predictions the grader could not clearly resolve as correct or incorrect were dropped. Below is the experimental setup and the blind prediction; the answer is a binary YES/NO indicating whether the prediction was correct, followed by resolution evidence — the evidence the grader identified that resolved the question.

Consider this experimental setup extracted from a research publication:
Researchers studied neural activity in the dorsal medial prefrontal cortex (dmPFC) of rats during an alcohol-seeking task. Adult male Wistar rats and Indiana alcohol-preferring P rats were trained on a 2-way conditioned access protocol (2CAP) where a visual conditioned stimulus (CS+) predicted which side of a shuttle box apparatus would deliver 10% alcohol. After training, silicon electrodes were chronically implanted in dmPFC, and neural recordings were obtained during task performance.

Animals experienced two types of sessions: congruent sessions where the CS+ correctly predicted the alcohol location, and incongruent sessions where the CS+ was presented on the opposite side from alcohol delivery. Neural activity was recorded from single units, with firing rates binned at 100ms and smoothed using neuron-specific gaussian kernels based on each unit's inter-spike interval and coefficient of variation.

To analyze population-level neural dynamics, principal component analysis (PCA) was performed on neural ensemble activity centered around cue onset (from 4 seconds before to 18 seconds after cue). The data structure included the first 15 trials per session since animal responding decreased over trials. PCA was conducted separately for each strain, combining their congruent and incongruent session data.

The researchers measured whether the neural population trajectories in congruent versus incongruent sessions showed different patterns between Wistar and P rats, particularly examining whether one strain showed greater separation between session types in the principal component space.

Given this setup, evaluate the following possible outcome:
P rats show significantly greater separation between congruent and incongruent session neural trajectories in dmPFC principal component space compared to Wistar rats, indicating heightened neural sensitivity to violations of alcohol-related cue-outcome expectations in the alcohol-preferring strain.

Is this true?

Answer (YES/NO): NO